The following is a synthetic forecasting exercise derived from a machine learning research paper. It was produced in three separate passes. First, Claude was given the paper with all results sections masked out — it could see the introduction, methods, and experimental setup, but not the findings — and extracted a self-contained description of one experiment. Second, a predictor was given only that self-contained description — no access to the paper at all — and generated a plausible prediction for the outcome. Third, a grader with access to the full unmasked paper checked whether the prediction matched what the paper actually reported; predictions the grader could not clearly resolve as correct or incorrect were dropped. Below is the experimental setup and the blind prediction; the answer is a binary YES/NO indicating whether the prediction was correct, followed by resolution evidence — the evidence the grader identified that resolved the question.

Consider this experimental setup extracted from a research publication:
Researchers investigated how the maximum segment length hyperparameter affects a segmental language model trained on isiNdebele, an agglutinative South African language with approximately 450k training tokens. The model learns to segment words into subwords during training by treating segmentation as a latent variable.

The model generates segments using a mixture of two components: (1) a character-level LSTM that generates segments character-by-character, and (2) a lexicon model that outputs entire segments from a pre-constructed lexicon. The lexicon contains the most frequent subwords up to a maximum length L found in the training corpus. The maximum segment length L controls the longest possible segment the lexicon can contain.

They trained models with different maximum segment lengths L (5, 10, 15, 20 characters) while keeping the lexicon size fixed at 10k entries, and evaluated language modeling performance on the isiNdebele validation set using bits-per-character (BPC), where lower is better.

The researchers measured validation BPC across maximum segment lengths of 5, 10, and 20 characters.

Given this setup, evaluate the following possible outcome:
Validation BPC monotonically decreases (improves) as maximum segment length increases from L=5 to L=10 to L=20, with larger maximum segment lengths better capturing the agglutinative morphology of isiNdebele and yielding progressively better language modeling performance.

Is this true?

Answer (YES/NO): NO